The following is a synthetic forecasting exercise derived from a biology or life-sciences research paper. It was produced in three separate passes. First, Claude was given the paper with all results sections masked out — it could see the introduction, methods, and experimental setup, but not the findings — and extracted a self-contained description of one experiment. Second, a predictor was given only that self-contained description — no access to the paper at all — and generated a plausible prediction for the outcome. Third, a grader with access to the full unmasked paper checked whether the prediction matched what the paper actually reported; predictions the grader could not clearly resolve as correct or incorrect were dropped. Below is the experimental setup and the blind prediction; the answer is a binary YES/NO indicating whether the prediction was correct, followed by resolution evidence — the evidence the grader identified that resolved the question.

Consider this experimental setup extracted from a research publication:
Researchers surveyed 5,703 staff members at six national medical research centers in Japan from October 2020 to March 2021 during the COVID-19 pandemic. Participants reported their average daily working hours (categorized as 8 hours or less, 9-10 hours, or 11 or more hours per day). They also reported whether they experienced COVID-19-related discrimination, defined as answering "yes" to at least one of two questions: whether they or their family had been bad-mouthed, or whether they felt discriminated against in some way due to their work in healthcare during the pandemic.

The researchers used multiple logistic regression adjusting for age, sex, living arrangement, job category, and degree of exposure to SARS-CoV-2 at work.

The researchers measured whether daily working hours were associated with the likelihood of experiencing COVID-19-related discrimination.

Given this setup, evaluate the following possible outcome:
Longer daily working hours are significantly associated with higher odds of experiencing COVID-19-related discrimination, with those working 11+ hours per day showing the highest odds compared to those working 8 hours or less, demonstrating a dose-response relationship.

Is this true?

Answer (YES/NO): YES